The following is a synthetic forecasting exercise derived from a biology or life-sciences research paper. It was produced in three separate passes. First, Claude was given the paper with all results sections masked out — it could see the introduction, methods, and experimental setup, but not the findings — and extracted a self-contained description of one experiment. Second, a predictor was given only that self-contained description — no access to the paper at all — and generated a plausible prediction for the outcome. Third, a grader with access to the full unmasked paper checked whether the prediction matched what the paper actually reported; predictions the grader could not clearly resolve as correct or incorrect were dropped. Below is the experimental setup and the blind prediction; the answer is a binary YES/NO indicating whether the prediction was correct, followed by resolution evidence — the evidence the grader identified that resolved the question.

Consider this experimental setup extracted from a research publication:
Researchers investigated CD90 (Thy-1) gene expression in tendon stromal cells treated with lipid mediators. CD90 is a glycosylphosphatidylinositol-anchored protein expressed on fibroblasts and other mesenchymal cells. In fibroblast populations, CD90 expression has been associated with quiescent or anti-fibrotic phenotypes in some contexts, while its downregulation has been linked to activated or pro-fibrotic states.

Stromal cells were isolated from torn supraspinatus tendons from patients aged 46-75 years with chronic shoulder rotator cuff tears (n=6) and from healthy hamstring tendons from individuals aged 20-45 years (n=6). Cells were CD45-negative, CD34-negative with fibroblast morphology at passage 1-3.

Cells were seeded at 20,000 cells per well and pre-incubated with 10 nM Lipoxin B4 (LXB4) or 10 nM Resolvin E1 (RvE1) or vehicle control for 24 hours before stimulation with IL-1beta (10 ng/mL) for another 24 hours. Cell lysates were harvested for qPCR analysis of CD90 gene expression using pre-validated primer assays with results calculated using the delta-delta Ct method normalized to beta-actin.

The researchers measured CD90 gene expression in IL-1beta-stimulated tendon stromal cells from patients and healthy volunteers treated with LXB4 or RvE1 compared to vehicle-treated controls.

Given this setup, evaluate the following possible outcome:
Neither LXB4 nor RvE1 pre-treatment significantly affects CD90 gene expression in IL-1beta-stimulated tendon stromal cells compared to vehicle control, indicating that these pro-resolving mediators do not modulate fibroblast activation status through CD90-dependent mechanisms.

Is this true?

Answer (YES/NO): NO